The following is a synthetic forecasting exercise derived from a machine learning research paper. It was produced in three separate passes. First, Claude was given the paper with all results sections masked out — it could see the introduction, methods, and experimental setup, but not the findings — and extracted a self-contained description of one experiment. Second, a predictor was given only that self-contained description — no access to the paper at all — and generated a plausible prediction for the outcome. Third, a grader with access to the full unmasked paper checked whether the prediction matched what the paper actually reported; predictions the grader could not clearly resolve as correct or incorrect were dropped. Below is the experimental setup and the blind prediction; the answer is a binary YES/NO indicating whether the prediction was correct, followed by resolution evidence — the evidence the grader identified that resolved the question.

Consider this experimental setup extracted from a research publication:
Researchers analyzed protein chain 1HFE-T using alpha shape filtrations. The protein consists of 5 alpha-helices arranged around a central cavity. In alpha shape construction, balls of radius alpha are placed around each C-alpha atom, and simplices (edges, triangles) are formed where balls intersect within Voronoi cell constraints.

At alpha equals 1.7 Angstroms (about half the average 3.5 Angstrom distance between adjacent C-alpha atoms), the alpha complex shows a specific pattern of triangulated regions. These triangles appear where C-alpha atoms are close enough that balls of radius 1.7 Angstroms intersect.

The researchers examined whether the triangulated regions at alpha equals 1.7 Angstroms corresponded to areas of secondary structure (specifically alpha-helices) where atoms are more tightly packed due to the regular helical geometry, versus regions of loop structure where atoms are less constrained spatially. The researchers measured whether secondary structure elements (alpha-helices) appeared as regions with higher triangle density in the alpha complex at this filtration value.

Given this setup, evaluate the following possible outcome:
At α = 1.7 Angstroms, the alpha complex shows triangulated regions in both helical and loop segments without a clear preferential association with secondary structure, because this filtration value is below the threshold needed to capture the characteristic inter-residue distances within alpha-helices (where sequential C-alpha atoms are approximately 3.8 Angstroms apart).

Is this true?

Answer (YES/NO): NO